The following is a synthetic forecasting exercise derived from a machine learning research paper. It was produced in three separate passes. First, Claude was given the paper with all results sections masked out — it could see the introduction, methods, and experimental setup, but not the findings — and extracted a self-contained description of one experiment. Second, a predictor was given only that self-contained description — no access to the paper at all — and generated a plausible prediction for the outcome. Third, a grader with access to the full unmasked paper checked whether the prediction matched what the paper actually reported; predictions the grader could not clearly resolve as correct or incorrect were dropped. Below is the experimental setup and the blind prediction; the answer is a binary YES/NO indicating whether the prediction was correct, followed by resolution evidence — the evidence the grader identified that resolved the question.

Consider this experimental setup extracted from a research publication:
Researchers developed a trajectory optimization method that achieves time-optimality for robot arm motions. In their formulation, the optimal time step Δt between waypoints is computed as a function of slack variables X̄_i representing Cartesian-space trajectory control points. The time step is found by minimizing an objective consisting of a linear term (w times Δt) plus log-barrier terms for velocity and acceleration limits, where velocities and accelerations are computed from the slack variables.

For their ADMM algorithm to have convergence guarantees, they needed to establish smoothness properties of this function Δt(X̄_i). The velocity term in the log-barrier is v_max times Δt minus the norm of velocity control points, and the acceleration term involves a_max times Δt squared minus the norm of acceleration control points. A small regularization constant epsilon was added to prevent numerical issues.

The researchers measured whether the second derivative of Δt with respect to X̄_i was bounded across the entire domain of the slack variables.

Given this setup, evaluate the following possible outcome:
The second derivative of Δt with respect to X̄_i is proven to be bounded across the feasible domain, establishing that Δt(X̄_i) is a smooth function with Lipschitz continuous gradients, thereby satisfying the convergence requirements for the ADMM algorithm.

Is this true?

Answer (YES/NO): YES